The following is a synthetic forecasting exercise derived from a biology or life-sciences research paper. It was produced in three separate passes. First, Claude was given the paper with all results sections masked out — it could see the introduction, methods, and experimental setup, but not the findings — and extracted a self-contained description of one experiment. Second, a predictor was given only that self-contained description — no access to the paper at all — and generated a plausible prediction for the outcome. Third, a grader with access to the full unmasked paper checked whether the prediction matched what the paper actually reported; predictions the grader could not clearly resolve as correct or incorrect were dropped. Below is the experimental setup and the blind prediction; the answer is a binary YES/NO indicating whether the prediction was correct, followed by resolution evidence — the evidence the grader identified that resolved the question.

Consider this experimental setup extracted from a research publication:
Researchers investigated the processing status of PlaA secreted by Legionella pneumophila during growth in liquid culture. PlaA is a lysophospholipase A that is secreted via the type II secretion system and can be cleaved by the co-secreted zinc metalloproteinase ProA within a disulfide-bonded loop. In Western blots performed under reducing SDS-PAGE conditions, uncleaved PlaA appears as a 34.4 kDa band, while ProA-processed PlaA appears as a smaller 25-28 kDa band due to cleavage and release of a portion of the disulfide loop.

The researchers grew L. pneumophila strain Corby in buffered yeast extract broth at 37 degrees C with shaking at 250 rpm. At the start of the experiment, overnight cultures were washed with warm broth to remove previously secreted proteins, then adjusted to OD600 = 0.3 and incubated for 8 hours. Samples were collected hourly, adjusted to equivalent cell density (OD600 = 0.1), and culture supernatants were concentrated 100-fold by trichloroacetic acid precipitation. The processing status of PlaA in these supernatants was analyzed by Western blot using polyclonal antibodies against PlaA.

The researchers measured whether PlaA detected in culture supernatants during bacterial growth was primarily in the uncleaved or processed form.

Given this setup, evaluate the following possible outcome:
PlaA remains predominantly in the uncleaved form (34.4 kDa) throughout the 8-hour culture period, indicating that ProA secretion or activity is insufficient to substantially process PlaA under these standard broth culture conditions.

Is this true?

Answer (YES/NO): NO